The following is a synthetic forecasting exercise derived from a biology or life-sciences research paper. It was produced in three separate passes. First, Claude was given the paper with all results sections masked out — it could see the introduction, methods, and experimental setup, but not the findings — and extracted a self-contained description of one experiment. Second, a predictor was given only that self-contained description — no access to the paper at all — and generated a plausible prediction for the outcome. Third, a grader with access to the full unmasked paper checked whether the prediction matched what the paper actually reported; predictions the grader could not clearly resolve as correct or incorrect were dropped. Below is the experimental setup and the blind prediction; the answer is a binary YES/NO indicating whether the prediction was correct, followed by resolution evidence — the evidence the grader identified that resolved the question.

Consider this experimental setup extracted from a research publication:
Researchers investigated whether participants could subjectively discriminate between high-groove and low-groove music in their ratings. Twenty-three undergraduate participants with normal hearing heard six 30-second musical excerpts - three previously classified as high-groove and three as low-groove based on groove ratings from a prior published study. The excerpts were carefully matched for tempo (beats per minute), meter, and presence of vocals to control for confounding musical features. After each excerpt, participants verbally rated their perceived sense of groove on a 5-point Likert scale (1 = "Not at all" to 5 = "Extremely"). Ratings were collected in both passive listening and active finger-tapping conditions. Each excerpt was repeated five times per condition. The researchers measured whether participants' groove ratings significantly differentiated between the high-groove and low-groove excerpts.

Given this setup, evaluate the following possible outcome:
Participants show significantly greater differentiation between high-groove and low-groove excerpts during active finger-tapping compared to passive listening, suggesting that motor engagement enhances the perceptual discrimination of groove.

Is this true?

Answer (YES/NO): NO